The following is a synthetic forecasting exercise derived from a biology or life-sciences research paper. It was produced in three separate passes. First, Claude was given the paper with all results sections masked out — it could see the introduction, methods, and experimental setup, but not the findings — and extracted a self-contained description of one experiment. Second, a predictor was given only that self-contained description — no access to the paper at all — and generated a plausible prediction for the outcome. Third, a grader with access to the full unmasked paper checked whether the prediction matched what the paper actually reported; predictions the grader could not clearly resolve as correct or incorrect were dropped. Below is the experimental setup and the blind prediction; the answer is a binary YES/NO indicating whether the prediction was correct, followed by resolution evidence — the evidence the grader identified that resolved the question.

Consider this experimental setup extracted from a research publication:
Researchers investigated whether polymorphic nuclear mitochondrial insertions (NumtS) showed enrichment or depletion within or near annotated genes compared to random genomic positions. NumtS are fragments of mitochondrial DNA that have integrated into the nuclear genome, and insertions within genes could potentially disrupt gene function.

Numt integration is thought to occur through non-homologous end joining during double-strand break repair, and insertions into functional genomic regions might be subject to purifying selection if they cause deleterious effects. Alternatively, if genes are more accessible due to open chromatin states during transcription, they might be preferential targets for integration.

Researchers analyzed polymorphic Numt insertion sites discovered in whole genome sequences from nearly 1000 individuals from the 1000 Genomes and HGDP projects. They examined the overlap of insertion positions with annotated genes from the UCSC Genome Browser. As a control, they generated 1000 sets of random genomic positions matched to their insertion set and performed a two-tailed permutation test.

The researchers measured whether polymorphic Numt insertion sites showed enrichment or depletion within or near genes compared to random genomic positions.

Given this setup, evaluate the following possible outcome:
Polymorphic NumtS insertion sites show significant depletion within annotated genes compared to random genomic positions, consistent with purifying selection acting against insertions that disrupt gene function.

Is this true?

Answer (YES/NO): NO